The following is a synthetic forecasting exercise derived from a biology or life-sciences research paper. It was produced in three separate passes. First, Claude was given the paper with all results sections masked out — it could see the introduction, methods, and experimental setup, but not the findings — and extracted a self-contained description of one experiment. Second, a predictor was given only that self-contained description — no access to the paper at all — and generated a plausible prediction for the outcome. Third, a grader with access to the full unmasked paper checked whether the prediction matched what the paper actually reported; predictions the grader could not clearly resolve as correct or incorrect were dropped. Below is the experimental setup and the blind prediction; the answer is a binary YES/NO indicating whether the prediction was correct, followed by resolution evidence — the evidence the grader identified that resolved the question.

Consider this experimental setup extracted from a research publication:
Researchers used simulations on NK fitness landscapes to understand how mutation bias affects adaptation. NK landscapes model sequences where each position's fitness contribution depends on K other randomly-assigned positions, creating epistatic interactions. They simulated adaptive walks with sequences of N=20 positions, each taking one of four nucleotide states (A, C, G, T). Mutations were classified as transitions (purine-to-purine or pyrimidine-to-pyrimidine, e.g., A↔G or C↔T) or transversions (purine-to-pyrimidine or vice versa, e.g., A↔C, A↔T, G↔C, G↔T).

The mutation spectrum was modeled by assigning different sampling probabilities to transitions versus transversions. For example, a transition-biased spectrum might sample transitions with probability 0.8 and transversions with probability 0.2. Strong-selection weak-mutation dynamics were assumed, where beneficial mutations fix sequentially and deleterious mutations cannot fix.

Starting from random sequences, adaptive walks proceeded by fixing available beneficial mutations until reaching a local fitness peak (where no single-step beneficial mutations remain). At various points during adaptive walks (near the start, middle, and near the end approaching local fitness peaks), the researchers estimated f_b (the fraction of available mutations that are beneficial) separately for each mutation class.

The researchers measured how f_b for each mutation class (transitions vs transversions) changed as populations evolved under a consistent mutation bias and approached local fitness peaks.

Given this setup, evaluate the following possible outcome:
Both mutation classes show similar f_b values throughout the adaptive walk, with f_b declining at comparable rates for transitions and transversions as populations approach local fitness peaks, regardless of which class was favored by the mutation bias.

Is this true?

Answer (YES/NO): NO